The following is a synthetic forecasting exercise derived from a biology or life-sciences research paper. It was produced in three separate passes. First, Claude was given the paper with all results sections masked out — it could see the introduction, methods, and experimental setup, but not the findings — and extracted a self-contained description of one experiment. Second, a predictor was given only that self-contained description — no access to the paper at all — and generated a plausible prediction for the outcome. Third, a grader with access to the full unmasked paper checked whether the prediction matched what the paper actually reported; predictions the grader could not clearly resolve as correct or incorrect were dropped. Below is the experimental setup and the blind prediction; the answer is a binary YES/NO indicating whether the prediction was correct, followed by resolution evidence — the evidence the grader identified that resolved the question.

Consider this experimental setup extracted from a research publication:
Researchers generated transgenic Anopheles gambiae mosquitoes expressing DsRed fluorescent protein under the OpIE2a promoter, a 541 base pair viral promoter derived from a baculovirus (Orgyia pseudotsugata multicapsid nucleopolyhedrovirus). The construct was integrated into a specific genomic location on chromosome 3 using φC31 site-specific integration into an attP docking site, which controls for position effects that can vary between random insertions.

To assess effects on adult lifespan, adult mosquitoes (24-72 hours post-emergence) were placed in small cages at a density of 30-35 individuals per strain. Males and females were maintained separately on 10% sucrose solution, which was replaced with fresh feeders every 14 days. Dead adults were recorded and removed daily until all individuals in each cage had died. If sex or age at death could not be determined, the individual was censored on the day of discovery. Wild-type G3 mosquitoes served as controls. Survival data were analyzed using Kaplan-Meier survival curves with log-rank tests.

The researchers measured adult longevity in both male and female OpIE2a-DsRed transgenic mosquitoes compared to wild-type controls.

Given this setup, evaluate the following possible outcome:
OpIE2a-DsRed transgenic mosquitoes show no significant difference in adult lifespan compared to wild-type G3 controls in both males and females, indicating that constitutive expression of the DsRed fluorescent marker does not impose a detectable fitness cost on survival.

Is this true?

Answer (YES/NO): NO